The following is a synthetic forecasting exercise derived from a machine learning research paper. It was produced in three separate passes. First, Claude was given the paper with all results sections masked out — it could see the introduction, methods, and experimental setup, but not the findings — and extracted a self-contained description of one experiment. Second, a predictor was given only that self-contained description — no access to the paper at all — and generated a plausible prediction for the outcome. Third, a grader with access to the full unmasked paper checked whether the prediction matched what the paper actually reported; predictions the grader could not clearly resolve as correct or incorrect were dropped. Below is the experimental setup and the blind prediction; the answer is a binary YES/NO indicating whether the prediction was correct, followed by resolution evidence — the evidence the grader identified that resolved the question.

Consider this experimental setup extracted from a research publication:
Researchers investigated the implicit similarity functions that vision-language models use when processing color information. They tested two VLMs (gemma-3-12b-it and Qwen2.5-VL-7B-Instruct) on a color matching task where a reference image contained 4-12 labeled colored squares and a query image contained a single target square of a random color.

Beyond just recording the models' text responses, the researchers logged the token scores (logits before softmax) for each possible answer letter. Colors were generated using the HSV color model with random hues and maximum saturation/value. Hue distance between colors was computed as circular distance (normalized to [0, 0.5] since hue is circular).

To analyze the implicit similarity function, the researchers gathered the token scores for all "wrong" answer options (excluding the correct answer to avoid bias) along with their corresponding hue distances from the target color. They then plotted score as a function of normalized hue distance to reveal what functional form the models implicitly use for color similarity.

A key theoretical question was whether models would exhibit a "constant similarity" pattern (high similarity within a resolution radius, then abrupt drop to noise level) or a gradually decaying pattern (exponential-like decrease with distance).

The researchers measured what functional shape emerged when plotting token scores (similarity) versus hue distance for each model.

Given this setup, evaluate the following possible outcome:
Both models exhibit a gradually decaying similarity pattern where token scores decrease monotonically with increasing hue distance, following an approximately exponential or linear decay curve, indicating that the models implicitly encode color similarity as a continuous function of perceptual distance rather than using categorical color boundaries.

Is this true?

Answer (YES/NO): NO